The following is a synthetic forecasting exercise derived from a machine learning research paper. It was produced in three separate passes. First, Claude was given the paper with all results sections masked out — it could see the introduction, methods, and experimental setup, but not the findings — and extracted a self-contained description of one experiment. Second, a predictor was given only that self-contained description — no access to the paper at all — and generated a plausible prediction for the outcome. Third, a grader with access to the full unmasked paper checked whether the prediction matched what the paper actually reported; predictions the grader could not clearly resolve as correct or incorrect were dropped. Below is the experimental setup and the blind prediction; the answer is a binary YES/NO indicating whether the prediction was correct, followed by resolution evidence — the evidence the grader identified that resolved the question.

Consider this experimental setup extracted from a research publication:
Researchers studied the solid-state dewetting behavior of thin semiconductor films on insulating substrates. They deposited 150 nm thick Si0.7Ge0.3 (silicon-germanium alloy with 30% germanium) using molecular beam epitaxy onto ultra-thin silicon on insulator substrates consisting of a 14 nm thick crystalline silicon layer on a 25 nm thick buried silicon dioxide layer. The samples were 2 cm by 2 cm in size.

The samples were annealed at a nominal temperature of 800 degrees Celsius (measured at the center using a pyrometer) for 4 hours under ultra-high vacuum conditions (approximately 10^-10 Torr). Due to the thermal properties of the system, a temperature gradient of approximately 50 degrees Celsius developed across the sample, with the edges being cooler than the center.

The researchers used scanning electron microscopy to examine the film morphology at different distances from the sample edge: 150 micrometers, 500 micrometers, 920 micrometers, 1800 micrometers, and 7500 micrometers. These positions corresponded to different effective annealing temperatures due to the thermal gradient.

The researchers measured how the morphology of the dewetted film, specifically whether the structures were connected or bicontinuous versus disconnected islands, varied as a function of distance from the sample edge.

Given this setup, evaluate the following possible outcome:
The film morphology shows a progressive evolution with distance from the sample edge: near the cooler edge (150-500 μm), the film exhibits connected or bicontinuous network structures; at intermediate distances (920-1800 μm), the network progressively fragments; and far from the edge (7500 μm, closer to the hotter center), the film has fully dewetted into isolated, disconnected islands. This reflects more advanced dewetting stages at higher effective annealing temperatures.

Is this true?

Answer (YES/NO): NO